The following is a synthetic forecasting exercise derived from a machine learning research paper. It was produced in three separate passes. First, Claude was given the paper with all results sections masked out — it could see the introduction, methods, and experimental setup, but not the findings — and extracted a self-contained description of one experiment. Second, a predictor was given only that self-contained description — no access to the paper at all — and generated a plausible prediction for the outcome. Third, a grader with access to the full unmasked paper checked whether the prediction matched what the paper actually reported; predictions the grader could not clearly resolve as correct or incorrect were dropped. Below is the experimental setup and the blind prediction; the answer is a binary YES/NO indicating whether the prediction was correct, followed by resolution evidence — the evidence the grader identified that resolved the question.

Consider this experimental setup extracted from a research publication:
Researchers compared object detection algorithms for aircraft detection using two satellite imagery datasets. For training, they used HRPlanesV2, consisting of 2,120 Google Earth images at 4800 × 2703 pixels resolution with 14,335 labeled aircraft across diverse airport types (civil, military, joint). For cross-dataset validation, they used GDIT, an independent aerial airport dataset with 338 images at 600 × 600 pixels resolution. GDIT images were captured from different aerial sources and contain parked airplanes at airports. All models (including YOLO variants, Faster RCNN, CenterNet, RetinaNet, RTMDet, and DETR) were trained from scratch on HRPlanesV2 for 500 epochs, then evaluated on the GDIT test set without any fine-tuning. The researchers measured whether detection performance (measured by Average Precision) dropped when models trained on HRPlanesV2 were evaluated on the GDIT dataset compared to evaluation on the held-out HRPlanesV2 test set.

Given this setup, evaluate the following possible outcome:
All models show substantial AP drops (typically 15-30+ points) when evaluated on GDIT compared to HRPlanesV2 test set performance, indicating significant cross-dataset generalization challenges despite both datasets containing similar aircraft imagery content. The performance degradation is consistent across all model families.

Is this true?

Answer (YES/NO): NO